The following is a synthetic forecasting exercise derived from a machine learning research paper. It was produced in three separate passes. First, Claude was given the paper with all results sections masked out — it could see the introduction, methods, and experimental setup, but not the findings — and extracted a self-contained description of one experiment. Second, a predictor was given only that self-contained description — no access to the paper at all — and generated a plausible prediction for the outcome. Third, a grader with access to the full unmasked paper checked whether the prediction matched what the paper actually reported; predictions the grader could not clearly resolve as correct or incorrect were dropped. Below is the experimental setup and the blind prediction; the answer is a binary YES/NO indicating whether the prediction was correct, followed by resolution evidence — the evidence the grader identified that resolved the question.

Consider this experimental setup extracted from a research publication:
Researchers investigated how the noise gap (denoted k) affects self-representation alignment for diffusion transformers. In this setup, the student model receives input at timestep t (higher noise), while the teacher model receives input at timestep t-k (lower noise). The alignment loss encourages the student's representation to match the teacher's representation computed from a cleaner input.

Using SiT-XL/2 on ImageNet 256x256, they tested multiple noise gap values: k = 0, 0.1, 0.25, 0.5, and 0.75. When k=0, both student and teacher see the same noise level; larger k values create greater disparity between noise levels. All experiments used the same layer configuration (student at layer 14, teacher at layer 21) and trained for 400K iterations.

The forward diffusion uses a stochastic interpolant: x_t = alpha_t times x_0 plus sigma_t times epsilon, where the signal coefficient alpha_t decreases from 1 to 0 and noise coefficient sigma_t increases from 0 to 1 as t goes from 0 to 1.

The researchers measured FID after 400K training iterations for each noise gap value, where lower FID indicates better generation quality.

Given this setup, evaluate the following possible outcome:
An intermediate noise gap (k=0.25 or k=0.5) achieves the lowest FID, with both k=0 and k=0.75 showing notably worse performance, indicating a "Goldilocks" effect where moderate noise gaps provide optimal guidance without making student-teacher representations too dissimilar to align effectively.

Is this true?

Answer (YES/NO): NO